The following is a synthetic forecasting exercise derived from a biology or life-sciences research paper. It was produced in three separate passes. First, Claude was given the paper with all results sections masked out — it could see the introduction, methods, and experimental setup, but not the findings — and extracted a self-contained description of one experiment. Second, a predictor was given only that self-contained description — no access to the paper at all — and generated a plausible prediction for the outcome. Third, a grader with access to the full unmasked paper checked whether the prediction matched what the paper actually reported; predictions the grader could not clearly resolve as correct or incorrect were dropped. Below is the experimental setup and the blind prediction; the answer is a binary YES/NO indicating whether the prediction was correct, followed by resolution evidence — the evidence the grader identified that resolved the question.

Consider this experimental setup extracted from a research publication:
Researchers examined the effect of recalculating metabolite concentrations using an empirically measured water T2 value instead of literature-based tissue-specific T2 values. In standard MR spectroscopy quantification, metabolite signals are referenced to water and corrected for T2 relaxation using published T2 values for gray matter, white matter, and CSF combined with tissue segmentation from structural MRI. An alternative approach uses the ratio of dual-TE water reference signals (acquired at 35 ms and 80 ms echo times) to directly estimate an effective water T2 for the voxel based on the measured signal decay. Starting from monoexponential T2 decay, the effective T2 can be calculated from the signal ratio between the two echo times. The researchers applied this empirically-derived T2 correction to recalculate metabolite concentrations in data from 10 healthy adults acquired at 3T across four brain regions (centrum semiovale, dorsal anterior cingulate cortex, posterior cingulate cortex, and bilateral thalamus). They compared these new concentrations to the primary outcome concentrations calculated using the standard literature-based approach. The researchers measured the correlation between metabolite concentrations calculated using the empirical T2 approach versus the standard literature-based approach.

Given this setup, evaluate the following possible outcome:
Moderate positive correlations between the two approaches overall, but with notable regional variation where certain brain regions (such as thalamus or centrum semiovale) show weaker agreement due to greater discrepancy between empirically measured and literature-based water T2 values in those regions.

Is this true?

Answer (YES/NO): NO